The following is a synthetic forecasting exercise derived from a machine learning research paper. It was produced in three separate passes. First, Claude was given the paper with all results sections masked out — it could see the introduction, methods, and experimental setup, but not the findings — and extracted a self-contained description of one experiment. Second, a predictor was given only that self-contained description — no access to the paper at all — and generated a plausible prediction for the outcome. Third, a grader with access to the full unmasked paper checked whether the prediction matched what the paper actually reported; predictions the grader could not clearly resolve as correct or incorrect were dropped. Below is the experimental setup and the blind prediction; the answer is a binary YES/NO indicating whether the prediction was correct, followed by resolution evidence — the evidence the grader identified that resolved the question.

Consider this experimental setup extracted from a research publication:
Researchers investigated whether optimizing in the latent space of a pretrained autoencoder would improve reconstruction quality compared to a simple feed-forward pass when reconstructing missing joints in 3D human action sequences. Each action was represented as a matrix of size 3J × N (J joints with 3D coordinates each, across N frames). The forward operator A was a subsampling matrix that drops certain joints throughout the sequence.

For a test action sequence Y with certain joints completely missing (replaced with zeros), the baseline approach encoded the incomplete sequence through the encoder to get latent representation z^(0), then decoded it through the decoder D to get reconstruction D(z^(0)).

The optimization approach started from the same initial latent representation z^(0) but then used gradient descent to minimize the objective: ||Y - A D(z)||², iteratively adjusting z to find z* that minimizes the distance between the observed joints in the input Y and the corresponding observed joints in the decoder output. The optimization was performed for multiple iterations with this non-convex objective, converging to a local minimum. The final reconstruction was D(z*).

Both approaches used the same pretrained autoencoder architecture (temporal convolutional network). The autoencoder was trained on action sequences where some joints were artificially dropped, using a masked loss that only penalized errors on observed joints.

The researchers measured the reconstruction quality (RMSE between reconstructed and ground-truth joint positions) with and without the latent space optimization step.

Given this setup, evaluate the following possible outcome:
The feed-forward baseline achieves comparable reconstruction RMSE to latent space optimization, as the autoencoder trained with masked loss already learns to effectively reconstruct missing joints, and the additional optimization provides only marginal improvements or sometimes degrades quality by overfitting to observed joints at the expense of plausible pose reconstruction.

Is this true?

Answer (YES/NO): NO